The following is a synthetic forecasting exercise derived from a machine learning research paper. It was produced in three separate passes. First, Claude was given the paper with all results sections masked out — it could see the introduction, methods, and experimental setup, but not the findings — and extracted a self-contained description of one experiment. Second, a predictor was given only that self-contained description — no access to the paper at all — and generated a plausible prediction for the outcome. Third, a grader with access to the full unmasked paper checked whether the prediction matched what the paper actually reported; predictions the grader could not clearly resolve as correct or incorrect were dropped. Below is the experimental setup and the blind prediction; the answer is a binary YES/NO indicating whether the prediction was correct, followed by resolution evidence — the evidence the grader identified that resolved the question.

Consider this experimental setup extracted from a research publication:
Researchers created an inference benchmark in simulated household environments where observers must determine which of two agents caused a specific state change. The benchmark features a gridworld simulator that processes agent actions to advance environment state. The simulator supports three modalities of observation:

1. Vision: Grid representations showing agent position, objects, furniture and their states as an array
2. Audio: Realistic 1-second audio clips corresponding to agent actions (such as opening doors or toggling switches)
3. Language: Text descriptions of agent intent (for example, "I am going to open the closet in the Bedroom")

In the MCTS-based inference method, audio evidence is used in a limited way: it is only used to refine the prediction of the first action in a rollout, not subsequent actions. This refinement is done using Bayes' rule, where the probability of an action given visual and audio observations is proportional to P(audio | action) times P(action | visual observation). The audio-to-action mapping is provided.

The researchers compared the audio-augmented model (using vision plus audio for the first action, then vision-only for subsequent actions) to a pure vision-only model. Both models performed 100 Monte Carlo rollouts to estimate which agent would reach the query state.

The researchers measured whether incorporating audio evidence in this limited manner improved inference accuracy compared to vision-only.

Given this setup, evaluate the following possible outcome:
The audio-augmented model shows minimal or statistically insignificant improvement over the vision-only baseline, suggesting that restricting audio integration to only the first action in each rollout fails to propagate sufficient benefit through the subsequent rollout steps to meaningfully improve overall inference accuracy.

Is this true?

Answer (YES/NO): NO